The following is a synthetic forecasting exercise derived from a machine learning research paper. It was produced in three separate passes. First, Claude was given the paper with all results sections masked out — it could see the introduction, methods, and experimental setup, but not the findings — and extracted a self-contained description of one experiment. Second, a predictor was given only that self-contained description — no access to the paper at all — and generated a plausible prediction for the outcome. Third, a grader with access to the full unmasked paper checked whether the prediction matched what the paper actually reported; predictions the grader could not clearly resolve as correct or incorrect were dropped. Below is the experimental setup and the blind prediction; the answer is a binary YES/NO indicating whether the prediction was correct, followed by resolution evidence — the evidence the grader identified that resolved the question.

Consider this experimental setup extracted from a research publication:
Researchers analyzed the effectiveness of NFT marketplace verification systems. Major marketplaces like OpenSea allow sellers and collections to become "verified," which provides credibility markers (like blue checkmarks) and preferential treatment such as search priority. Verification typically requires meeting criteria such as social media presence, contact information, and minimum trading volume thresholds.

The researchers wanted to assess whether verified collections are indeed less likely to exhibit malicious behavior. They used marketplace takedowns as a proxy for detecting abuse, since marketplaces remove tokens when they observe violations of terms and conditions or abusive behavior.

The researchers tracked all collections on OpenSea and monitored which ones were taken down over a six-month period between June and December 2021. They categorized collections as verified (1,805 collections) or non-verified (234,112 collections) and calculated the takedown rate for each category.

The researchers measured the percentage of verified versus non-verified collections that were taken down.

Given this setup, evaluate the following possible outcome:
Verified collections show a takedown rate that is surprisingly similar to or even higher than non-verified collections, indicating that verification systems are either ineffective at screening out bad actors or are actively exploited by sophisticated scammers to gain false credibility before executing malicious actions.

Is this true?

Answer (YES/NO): YES